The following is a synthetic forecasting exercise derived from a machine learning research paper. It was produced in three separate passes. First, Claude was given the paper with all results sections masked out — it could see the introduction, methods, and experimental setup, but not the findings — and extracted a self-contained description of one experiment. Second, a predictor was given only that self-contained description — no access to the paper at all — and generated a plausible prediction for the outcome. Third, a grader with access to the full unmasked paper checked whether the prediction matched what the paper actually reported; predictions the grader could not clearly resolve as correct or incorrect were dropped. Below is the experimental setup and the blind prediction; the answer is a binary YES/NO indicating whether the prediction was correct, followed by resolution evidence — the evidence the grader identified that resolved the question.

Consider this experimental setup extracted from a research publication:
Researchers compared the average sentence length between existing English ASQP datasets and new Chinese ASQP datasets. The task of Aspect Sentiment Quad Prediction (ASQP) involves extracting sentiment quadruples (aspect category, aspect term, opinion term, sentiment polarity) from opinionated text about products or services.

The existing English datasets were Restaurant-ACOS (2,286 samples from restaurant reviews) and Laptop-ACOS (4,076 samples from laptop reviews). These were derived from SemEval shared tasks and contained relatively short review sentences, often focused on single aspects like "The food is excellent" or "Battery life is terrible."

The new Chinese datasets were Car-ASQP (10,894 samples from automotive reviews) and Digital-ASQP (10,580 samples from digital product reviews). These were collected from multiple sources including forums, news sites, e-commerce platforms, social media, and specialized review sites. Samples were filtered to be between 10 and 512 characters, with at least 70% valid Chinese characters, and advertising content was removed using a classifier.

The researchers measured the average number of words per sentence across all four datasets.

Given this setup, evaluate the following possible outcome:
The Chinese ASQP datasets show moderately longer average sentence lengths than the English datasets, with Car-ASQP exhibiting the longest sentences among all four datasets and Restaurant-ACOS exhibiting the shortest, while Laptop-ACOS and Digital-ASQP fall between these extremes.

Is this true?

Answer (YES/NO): NO